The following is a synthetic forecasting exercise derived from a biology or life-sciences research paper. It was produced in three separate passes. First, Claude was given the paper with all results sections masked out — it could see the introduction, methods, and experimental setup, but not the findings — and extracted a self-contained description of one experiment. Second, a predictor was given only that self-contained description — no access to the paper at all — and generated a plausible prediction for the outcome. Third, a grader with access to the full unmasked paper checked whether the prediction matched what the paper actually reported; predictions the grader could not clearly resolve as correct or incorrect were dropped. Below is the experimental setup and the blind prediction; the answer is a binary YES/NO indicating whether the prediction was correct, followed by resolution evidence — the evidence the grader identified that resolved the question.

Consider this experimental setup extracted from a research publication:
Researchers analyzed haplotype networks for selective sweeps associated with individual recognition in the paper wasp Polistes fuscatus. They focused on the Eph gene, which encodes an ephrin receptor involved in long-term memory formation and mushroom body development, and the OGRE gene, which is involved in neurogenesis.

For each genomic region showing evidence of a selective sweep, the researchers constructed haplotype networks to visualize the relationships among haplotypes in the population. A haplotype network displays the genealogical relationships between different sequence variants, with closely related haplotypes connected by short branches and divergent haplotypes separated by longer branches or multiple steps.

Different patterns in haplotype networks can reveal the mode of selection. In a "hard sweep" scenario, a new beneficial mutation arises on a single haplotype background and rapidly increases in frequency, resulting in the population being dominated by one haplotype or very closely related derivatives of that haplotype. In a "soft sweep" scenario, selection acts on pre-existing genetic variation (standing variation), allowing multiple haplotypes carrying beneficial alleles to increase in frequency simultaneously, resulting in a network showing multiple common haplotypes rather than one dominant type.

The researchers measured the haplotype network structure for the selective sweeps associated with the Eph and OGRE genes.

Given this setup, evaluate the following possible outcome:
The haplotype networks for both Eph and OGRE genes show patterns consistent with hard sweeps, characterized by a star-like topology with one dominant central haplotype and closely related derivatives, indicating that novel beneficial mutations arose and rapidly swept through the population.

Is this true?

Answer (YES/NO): NO